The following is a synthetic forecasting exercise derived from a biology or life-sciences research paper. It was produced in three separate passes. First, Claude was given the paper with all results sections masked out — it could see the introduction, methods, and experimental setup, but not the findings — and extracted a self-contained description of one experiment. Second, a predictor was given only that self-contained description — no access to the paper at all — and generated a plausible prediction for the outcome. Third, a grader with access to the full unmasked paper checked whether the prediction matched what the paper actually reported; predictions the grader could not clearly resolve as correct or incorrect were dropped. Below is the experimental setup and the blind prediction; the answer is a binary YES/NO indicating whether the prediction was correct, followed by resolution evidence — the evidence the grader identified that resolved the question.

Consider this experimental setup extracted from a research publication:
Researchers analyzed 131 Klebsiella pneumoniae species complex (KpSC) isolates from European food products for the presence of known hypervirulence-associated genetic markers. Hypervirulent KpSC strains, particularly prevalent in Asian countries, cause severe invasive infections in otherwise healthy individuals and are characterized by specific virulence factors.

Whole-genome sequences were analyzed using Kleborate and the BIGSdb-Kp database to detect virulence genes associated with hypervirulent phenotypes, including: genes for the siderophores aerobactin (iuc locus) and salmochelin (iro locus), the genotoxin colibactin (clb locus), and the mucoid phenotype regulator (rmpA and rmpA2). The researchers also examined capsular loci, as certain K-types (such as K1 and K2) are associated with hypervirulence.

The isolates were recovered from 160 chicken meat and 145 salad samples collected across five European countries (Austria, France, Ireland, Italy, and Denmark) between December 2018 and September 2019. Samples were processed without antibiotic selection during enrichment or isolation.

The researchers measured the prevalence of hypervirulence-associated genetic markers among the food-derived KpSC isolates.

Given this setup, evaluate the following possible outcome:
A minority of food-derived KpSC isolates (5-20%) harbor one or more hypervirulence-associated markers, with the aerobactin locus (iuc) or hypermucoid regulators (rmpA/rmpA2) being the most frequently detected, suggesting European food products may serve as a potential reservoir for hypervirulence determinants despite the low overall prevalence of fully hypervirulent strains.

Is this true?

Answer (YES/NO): NO